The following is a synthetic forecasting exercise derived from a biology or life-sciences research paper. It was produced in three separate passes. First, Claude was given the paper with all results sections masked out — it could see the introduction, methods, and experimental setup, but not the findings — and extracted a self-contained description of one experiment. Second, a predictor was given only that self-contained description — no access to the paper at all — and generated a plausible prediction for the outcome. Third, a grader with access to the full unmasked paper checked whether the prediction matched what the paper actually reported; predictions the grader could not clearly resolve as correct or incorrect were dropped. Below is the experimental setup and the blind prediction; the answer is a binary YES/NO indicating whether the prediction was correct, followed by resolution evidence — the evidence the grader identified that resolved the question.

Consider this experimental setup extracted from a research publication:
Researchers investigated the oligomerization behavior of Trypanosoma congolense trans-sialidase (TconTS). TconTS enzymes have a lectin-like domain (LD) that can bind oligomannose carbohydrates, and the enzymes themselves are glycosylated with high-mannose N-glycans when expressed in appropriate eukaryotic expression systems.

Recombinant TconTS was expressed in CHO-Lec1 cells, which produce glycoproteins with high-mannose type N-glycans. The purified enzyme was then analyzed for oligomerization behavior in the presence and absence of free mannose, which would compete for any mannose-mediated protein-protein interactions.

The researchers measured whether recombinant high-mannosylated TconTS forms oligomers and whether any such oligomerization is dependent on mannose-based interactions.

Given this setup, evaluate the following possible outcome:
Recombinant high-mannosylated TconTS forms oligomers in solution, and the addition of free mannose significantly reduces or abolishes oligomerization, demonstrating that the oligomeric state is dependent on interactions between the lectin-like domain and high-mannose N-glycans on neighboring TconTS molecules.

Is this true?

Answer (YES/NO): YES